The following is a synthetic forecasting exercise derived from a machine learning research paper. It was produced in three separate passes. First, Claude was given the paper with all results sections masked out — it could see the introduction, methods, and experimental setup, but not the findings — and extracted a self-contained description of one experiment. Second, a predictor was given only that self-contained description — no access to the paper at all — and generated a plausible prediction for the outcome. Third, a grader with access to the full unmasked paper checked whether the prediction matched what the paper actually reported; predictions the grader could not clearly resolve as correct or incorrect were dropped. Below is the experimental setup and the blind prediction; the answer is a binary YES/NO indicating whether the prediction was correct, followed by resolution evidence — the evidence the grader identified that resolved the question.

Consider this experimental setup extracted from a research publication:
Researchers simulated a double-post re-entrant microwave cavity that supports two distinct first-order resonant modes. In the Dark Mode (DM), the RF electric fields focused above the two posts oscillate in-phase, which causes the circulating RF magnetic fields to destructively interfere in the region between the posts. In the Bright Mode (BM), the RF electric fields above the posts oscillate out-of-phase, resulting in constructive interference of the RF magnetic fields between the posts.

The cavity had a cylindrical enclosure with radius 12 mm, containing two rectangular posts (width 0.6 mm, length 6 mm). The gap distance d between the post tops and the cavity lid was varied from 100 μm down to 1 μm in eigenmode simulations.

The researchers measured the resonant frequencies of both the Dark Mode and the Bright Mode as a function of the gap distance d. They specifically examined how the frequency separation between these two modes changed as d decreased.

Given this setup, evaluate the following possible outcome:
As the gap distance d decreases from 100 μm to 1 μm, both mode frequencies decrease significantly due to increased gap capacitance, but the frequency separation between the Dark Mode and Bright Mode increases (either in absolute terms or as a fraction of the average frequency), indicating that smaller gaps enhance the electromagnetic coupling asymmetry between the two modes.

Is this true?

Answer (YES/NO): NO